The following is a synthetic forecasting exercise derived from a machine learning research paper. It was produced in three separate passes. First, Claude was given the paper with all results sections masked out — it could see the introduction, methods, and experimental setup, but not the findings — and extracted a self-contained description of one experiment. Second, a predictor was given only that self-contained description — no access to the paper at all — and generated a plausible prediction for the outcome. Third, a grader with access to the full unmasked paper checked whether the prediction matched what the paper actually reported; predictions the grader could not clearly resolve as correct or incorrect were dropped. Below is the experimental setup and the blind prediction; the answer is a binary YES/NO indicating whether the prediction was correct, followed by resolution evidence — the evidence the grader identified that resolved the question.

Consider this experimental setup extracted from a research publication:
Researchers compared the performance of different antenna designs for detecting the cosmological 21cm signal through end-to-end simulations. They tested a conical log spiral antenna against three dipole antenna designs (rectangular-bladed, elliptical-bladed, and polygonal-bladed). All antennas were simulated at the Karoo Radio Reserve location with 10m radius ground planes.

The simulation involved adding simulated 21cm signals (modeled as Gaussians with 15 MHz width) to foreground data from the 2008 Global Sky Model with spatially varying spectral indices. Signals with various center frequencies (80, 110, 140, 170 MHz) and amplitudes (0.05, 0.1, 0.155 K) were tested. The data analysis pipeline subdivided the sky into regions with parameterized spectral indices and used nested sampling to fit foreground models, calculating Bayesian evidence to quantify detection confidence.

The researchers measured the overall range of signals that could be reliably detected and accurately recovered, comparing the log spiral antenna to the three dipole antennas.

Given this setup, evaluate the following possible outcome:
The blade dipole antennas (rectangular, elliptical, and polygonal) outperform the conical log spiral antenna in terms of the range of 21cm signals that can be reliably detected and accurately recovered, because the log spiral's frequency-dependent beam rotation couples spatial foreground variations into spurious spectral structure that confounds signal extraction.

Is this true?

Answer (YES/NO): NO